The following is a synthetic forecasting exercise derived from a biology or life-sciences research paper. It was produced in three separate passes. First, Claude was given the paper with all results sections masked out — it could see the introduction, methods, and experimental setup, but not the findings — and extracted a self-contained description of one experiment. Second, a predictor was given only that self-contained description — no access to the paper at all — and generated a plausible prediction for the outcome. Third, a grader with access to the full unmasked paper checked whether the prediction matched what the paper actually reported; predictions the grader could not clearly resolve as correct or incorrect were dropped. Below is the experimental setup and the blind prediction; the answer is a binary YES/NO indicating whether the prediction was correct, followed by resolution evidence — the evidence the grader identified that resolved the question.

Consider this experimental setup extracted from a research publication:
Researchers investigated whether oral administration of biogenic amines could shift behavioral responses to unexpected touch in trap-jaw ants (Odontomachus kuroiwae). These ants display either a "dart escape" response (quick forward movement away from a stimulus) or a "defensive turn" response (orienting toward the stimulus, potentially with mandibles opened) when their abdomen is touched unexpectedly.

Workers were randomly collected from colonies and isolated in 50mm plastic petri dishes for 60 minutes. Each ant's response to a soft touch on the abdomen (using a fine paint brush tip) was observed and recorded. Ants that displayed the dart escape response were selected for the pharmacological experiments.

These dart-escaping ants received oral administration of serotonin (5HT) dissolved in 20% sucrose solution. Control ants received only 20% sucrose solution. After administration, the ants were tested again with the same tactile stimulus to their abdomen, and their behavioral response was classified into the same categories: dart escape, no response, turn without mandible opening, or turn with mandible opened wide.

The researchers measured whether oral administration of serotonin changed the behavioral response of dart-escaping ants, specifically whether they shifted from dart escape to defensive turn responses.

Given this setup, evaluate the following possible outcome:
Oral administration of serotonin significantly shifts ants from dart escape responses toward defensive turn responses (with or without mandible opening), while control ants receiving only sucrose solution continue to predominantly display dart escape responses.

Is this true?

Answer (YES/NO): YES